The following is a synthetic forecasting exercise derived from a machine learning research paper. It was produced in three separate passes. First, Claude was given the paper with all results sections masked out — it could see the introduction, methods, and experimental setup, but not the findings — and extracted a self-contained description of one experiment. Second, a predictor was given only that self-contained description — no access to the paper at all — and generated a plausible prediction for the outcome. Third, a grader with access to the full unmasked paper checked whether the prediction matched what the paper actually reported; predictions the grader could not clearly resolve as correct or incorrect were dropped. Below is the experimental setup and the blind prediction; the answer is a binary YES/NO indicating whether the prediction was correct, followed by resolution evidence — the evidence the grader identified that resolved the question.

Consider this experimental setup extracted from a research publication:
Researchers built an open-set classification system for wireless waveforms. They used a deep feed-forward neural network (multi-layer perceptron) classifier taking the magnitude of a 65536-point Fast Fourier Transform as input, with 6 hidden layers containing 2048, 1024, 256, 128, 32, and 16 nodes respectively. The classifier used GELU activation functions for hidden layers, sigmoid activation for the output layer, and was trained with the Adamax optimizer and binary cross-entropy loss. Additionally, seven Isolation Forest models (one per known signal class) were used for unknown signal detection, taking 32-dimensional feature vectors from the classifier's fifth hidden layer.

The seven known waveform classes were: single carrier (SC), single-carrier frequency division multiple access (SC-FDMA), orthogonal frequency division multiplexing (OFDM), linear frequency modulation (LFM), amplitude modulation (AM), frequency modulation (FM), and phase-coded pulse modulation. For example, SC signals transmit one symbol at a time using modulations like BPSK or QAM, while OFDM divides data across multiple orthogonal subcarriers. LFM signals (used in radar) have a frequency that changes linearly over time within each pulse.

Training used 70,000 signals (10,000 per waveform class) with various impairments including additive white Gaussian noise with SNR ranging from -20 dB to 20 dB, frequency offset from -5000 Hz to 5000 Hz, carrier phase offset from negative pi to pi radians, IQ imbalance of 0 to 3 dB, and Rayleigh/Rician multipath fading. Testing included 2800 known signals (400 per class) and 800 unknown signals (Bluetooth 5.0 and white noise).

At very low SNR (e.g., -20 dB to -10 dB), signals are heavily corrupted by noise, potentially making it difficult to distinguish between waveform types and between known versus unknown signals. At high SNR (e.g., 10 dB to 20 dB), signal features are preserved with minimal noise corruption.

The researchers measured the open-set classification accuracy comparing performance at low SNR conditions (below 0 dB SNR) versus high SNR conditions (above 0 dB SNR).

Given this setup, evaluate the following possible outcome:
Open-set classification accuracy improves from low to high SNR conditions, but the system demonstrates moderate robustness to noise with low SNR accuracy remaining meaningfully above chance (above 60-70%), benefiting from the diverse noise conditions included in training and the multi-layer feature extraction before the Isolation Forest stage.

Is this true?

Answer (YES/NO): YES